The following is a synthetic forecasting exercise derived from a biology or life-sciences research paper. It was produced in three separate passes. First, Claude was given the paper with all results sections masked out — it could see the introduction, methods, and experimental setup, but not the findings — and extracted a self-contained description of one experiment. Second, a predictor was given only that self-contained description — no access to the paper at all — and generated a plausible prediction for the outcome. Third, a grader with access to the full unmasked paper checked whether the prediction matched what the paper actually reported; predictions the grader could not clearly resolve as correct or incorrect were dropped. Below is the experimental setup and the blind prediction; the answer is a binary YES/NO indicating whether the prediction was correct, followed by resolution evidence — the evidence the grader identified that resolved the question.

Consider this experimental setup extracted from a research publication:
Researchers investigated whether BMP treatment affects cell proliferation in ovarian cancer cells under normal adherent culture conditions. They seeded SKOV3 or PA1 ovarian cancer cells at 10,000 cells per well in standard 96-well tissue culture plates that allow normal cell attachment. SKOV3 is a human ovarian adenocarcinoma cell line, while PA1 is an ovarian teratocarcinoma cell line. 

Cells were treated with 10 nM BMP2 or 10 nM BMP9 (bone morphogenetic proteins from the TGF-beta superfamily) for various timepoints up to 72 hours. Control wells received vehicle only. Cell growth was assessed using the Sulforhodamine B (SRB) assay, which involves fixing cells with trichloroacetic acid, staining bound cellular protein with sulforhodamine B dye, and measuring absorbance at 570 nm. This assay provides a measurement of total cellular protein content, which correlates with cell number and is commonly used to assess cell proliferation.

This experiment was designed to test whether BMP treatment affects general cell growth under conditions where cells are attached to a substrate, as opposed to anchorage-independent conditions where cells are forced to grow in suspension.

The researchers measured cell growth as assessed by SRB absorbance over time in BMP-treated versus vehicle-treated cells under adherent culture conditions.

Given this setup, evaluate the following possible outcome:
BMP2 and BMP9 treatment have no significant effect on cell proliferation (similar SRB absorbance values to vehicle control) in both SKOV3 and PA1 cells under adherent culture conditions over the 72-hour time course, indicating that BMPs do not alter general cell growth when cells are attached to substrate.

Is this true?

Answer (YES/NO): YES